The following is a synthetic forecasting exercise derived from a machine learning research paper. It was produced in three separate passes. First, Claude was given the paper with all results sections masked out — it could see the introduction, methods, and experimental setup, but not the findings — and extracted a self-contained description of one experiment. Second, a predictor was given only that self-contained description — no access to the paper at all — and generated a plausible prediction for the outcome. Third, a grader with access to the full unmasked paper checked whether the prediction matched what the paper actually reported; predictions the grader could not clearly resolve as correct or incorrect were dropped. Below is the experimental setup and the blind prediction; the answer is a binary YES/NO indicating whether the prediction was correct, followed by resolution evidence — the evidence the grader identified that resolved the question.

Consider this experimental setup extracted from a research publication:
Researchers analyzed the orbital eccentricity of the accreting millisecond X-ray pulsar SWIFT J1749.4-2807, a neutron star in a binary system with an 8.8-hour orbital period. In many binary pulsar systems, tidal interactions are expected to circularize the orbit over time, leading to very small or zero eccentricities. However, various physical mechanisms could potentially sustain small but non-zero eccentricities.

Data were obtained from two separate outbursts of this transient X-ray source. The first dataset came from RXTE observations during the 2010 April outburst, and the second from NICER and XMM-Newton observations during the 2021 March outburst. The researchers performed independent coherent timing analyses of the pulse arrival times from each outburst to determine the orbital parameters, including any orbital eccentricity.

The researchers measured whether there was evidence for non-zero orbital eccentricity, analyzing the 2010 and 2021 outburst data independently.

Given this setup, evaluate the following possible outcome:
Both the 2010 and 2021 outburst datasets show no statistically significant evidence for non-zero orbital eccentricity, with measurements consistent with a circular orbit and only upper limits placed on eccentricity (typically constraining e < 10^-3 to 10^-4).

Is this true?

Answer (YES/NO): NO